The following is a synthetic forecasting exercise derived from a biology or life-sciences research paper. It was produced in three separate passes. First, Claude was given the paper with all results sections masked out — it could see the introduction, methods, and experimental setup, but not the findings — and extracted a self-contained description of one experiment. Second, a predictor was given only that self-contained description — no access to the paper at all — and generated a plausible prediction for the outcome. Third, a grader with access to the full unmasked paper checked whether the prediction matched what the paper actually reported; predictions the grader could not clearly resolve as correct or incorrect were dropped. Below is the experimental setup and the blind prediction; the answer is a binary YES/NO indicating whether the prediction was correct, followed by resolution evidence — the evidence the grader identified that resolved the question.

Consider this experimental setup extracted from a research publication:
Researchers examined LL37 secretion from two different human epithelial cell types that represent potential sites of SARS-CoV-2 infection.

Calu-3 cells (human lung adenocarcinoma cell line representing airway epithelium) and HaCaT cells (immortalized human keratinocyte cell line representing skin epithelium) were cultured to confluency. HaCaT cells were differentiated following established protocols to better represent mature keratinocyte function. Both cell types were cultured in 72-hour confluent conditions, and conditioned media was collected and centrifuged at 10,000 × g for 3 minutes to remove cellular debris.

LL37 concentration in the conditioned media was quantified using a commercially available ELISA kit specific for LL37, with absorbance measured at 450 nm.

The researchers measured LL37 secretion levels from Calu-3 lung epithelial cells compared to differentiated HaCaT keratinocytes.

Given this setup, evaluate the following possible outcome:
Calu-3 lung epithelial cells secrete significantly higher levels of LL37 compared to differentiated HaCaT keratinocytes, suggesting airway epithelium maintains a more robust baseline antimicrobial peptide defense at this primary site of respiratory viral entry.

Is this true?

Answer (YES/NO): NO